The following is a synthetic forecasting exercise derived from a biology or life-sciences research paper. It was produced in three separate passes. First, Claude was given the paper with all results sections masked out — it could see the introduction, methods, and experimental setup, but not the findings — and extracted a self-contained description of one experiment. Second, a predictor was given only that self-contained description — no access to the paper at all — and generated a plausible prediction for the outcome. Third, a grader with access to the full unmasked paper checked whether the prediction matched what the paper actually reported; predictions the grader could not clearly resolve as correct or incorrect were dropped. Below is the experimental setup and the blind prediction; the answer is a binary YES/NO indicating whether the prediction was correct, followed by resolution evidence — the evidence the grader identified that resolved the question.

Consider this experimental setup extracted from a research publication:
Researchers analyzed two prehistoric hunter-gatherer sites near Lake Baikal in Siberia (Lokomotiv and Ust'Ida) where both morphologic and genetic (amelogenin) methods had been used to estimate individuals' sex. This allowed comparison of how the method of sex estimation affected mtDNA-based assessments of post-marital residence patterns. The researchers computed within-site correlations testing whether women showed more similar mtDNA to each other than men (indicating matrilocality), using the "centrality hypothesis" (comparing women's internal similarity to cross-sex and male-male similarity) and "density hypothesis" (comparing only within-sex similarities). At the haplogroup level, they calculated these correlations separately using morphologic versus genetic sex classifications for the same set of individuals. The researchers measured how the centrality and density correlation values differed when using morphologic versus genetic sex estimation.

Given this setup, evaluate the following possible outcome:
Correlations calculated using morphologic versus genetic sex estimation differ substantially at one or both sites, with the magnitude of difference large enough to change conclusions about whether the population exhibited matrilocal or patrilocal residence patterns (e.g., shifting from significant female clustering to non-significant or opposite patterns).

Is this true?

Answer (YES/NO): NO